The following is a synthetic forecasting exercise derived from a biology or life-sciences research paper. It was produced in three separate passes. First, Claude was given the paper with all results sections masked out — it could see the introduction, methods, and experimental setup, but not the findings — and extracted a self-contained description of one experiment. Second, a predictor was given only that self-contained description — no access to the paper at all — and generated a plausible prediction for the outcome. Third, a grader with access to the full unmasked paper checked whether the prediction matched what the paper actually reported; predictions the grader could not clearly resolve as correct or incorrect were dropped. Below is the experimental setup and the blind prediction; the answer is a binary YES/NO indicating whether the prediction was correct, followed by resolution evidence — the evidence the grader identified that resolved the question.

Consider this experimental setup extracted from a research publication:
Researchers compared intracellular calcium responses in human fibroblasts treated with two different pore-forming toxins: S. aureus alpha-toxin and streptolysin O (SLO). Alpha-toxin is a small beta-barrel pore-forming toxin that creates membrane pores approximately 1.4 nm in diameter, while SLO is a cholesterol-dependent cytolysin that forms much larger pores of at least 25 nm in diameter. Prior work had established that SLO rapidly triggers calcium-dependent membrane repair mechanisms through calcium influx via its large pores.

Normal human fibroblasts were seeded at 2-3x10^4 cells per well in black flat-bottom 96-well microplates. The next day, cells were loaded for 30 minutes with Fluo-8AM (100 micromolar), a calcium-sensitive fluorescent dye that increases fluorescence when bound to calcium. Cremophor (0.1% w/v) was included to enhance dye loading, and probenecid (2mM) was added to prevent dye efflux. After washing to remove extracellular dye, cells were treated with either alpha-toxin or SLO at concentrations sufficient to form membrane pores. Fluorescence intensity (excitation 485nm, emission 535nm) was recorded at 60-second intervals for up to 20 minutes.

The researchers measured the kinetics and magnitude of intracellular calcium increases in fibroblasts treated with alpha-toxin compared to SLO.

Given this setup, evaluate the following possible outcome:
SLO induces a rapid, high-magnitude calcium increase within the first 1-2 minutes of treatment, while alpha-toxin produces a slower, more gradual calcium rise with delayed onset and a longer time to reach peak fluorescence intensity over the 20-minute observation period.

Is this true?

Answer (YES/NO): NO